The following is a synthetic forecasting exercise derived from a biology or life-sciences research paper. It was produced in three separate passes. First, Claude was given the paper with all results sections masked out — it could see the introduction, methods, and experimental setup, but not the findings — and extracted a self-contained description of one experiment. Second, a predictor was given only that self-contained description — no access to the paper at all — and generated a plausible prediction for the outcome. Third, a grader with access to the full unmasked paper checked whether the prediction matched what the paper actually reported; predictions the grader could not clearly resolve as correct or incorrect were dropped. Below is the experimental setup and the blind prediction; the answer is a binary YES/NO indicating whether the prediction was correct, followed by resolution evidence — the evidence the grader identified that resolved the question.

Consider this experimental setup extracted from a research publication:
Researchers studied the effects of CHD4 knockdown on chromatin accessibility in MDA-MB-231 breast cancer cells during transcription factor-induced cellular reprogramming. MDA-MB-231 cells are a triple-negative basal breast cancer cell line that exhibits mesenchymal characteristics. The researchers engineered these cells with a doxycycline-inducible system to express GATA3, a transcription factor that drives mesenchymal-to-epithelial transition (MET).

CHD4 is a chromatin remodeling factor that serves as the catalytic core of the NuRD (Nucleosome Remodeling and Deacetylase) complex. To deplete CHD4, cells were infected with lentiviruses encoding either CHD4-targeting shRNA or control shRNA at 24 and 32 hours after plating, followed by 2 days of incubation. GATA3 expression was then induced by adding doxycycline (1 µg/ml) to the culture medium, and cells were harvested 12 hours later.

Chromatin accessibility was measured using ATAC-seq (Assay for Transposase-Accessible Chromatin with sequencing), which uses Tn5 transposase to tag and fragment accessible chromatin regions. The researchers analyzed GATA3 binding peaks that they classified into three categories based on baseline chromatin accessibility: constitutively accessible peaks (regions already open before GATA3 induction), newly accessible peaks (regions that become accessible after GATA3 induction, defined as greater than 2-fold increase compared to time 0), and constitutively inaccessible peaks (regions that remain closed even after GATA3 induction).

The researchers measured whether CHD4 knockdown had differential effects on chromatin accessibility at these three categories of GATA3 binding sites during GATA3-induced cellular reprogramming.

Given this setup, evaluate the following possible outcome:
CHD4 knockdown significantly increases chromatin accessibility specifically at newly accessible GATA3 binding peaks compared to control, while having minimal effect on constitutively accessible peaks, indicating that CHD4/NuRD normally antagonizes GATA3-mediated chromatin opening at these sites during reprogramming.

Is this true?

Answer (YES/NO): NO